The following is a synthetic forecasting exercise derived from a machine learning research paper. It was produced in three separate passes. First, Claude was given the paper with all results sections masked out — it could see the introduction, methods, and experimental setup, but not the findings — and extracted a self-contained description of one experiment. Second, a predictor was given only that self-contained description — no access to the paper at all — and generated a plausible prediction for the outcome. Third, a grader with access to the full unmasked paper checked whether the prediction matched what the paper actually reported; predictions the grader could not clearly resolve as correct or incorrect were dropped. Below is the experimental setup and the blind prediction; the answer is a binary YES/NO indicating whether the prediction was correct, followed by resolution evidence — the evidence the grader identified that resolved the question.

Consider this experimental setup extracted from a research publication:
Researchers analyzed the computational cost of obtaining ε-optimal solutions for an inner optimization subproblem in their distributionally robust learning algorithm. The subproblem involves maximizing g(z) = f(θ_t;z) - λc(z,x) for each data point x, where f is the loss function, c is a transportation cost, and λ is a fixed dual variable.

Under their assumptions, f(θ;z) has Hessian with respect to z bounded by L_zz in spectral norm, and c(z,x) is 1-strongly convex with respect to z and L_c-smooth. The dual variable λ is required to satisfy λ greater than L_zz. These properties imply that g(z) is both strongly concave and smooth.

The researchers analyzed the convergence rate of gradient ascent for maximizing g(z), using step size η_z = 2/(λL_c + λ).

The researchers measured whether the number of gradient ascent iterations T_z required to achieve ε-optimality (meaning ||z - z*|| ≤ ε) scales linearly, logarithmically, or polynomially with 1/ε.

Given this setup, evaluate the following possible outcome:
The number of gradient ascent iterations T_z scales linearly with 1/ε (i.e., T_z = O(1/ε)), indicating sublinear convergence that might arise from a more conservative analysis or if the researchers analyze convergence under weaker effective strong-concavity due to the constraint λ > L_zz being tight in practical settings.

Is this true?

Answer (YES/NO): NO